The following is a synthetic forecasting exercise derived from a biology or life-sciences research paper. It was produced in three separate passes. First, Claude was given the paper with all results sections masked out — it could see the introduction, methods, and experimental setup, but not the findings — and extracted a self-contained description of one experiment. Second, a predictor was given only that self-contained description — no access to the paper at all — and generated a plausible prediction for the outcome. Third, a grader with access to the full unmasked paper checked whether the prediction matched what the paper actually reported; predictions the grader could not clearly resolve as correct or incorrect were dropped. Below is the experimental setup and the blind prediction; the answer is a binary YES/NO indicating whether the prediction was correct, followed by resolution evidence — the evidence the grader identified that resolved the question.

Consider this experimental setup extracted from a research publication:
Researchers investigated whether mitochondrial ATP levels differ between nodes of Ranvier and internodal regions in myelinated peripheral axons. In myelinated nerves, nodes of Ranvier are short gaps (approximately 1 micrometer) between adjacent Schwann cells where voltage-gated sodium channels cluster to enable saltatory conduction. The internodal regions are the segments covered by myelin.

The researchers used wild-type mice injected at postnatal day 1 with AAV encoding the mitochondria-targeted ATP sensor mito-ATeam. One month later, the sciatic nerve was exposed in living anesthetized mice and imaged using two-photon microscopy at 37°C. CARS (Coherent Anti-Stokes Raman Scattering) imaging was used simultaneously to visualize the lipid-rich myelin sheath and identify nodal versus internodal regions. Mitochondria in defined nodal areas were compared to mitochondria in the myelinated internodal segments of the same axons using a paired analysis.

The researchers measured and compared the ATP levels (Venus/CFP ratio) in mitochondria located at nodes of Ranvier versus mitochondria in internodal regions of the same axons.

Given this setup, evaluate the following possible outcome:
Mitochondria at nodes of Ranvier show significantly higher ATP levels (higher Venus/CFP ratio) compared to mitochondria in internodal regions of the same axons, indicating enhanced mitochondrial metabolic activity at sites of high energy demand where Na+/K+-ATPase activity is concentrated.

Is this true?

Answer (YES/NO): YES